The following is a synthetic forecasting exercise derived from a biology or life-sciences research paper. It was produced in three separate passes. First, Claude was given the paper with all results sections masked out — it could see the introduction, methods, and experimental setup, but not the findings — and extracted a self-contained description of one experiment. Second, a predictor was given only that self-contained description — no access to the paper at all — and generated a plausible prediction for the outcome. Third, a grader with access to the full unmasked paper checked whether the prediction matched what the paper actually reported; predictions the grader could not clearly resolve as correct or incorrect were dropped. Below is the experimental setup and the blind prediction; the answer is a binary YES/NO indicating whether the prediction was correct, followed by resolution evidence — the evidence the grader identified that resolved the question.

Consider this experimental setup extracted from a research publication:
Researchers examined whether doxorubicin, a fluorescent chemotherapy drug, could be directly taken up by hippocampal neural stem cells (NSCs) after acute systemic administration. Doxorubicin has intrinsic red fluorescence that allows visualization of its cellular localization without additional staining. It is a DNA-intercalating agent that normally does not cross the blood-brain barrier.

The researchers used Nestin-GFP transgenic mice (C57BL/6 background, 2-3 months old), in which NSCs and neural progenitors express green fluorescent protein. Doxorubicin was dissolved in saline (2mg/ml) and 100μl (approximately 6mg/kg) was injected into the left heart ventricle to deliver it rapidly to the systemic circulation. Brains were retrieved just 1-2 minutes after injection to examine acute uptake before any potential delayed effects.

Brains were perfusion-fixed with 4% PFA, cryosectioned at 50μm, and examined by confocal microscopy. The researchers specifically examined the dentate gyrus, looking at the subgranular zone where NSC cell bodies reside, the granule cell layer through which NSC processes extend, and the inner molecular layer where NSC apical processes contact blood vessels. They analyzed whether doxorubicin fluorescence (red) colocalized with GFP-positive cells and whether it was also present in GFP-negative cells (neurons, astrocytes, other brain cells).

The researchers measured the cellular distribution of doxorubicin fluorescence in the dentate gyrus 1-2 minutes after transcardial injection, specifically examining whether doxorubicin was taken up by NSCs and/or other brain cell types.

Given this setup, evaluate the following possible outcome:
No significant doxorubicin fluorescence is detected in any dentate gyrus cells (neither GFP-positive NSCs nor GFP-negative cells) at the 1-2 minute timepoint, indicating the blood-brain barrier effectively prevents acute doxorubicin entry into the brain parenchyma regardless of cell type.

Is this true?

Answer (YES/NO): NO